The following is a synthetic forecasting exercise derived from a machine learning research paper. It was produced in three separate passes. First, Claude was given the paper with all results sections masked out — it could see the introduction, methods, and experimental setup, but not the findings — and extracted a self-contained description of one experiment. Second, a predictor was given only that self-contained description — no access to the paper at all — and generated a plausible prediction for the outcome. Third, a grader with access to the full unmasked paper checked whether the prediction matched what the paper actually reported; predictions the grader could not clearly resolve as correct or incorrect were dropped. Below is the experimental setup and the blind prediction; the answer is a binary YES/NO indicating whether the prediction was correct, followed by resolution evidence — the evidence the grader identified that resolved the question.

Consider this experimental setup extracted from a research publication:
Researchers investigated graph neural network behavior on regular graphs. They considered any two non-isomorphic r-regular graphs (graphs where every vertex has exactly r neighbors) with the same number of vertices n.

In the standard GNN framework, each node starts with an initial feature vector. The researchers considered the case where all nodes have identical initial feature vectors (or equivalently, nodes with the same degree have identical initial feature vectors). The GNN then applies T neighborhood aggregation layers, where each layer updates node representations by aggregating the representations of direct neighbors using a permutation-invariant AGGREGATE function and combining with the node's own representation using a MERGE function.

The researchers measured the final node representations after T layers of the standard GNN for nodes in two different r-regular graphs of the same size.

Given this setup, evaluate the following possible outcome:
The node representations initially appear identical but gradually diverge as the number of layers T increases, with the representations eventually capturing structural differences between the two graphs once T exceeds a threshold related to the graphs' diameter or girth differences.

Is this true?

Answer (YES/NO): NO